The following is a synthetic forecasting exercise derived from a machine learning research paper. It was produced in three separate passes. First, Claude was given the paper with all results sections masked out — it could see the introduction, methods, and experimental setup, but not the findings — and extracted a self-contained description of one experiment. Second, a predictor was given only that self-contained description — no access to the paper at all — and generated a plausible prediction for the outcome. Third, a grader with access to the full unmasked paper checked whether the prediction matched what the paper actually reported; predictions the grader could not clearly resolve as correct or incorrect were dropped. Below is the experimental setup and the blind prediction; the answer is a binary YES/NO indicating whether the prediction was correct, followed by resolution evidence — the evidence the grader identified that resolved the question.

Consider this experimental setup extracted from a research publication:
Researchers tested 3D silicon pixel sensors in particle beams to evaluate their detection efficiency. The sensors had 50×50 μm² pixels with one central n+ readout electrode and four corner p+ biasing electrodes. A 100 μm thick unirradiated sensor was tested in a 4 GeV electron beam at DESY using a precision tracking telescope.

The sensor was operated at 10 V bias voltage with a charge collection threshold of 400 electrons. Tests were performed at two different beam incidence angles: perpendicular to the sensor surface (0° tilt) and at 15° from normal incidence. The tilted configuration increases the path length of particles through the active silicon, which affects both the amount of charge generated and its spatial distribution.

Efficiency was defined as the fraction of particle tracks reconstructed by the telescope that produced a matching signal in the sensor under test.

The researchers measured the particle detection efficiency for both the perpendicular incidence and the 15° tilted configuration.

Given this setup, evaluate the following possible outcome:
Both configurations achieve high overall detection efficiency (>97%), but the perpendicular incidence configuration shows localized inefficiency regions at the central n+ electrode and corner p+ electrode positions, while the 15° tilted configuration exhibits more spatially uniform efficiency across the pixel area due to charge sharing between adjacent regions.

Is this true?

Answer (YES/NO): NO